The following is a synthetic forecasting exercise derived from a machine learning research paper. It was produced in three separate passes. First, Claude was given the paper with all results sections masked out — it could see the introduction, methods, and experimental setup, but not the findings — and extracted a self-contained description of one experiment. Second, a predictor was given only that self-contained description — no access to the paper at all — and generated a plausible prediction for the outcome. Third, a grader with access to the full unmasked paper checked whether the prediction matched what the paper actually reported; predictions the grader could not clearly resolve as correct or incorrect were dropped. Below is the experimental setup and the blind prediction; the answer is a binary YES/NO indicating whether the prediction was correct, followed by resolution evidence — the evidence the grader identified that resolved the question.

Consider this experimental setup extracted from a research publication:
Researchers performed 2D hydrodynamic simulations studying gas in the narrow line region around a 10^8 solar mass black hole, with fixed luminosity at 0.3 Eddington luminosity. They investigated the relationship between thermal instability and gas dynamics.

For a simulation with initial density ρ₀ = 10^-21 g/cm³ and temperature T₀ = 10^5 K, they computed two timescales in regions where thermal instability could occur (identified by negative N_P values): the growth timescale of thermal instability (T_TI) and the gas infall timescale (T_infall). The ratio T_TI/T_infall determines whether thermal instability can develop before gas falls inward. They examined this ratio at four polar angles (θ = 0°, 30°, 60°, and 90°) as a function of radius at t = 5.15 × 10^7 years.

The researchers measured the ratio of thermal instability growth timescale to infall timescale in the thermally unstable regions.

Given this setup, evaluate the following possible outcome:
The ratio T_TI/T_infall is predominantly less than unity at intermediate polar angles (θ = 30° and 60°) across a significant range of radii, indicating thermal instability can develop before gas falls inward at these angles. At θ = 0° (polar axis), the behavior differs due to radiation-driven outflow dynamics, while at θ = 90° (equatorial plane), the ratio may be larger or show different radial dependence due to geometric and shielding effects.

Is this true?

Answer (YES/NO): NO